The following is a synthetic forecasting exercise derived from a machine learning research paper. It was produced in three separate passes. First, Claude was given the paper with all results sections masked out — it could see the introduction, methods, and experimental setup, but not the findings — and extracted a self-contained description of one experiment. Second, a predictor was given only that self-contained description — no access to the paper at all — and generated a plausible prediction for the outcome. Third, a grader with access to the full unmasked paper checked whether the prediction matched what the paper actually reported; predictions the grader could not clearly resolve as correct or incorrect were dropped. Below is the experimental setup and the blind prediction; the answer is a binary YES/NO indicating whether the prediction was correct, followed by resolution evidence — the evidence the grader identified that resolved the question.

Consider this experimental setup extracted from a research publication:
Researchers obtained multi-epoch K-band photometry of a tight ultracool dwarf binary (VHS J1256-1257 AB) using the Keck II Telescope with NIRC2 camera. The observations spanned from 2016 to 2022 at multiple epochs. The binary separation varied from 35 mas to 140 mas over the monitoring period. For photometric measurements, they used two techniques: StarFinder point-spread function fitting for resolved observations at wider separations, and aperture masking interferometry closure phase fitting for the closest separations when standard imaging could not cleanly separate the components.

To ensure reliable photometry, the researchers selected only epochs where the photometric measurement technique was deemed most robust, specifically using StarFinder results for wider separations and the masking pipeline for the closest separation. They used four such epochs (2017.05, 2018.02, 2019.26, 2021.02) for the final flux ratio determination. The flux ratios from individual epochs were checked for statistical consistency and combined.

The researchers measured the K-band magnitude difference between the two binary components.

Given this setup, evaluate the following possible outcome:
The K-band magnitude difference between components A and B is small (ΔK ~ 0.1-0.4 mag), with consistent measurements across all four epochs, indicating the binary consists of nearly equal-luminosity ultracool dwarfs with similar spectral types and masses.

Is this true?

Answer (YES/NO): NO